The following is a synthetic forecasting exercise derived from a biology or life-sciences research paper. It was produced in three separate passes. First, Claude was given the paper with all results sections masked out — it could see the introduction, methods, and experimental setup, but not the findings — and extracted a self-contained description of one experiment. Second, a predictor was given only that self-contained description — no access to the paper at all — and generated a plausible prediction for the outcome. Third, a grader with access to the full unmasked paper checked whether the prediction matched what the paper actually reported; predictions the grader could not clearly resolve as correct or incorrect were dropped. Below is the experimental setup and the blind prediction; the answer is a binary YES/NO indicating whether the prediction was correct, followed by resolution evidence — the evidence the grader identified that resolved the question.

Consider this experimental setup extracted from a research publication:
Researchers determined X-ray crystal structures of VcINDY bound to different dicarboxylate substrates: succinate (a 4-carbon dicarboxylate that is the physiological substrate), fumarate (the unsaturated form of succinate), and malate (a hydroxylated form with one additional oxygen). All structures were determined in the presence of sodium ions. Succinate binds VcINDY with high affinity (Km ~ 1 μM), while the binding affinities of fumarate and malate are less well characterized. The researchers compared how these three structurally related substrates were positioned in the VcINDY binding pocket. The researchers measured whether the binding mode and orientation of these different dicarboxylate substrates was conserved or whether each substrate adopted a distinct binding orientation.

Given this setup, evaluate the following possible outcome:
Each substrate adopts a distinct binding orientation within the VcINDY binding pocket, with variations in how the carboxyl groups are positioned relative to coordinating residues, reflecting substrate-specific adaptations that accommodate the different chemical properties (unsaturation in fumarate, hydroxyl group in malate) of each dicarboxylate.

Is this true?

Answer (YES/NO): NO